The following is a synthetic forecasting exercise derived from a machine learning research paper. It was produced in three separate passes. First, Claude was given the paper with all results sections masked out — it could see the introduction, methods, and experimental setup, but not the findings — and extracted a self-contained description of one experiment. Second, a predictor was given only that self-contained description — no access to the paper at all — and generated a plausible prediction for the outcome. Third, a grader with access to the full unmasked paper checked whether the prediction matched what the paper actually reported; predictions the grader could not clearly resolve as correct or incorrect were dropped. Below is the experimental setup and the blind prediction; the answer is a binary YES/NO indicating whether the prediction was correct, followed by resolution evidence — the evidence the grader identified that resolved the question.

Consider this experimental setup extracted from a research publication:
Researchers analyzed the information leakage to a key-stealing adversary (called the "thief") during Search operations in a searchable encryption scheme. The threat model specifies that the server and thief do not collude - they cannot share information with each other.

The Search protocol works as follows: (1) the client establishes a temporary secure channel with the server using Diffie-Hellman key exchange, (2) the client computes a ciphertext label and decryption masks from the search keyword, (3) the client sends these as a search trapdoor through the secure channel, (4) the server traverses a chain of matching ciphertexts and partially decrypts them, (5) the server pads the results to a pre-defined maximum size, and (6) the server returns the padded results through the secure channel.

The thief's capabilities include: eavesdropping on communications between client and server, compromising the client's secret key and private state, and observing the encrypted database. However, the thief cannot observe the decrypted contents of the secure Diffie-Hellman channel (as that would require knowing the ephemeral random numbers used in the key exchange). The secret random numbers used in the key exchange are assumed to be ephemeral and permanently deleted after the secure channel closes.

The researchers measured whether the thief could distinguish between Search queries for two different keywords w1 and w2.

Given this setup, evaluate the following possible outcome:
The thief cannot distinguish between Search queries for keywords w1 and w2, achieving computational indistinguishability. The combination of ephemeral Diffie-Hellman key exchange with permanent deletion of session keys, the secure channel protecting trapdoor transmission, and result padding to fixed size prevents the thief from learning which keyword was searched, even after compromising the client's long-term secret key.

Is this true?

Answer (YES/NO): YES